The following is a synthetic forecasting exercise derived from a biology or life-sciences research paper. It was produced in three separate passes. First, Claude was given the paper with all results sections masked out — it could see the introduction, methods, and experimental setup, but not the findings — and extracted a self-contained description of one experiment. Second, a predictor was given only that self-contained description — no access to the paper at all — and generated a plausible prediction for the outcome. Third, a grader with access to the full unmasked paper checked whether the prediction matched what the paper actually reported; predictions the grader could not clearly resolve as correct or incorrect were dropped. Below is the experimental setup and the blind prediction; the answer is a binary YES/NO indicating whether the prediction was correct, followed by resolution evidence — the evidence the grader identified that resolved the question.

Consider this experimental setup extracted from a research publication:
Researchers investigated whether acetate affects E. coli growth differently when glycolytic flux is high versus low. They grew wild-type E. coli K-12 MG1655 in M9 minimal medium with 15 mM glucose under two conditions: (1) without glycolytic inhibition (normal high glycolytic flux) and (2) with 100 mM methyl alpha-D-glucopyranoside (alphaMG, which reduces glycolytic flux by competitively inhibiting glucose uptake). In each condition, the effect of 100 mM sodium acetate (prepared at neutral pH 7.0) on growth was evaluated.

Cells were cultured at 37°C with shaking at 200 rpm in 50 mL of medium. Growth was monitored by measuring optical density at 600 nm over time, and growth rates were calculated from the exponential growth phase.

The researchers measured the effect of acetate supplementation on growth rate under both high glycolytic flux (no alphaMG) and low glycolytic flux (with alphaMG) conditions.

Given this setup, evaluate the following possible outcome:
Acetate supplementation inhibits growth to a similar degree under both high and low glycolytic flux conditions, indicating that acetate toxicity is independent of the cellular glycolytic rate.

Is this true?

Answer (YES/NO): NO